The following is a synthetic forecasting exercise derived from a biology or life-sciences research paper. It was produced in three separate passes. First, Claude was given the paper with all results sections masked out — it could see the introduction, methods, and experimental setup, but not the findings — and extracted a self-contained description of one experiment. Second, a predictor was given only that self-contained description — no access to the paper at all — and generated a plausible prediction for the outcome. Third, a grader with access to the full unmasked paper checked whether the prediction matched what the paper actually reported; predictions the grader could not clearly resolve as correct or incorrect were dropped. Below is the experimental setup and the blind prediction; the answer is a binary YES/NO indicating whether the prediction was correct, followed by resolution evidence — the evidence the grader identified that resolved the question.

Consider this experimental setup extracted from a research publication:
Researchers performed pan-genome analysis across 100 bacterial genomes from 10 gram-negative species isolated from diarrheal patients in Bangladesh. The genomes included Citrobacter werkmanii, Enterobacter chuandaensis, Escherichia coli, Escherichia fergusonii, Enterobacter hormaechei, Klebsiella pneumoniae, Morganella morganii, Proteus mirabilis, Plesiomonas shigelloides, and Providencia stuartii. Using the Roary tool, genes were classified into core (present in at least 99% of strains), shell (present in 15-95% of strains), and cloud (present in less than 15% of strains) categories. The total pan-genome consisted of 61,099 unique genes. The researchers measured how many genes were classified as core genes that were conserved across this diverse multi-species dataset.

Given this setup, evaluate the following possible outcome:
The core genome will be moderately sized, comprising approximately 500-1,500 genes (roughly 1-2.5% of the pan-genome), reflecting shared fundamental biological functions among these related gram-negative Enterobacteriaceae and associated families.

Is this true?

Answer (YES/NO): NO